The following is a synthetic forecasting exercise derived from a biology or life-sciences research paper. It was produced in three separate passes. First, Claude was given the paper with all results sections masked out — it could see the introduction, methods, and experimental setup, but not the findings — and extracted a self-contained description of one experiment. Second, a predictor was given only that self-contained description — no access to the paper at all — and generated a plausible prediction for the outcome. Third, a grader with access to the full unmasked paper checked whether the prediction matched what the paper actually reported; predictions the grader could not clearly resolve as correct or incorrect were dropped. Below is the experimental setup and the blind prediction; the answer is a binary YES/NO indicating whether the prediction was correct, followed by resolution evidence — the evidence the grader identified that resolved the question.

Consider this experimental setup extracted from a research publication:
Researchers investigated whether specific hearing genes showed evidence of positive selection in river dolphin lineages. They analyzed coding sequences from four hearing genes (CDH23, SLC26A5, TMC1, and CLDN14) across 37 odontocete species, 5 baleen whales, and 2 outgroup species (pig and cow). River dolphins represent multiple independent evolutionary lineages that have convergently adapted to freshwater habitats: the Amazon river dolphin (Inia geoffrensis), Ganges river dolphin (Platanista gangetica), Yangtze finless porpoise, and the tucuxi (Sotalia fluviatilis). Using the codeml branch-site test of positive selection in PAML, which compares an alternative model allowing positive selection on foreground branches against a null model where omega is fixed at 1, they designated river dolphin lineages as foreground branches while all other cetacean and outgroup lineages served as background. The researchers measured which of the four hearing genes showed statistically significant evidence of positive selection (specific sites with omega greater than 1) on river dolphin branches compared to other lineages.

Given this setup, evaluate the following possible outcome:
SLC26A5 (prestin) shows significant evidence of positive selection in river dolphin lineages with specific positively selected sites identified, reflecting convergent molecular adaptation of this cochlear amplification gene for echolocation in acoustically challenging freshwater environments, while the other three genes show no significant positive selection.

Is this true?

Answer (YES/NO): NO